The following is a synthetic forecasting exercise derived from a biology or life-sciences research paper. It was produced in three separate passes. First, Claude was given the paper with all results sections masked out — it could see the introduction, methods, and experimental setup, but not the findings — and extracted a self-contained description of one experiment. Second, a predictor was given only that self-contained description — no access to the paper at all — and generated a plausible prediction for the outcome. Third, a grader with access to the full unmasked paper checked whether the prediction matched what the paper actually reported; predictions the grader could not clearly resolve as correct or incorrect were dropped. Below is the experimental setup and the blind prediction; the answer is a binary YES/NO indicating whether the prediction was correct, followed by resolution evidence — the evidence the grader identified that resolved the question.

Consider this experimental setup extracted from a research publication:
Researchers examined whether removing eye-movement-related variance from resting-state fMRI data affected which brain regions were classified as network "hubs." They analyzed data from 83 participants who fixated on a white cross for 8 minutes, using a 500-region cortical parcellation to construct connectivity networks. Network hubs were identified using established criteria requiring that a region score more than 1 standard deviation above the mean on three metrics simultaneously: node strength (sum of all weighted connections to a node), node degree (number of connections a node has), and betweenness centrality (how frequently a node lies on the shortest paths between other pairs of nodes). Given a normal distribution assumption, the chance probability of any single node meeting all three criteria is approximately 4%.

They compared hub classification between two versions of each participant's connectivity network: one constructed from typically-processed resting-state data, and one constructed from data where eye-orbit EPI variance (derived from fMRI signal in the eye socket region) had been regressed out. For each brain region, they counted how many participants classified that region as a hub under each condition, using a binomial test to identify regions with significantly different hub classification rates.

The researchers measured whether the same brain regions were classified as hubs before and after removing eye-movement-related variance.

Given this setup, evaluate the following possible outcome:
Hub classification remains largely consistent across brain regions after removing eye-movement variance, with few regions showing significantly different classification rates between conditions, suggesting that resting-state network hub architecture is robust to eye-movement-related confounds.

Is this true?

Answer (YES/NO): YES